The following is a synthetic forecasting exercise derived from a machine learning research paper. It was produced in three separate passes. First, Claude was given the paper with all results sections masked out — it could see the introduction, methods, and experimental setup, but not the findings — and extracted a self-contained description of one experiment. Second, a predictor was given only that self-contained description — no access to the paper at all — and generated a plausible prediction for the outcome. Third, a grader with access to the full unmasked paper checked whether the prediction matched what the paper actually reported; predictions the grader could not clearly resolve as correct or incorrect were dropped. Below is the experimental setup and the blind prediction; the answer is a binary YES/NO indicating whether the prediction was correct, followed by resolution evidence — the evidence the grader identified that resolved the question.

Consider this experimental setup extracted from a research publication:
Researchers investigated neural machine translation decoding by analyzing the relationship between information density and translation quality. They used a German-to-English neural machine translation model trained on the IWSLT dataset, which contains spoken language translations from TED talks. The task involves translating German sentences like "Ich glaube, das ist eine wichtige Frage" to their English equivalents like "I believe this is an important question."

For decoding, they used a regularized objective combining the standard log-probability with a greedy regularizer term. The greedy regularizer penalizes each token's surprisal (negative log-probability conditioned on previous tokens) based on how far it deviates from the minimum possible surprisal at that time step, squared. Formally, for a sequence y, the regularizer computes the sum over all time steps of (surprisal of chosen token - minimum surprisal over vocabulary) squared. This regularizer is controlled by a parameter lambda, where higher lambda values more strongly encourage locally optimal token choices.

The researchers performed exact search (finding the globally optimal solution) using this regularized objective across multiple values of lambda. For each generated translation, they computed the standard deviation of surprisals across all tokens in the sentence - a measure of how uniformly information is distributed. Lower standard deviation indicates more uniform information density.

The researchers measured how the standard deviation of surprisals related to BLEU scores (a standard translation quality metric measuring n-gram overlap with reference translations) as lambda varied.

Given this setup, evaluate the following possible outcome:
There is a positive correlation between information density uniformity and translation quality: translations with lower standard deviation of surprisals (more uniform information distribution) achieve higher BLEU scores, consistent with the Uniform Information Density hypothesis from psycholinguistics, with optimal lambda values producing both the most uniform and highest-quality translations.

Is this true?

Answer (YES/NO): YES